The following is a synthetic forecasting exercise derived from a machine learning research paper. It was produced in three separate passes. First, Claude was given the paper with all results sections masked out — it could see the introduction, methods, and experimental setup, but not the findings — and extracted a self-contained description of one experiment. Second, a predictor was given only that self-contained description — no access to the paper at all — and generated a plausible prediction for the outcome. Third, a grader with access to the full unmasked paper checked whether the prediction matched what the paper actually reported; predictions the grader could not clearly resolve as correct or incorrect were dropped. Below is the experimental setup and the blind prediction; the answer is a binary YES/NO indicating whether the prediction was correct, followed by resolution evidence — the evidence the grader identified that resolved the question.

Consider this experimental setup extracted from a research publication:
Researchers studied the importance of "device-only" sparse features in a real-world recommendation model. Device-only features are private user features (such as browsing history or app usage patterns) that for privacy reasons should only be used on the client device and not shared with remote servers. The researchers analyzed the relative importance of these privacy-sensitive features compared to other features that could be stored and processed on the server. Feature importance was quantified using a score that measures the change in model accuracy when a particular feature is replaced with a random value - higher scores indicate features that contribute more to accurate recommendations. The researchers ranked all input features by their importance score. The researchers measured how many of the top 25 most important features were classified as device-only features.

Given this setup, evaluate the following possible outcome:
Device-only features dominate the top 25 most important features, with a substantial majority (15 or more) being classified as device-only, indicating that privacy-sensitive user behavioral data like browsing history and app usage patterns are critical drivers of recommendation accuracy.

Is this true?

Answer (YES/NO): NO